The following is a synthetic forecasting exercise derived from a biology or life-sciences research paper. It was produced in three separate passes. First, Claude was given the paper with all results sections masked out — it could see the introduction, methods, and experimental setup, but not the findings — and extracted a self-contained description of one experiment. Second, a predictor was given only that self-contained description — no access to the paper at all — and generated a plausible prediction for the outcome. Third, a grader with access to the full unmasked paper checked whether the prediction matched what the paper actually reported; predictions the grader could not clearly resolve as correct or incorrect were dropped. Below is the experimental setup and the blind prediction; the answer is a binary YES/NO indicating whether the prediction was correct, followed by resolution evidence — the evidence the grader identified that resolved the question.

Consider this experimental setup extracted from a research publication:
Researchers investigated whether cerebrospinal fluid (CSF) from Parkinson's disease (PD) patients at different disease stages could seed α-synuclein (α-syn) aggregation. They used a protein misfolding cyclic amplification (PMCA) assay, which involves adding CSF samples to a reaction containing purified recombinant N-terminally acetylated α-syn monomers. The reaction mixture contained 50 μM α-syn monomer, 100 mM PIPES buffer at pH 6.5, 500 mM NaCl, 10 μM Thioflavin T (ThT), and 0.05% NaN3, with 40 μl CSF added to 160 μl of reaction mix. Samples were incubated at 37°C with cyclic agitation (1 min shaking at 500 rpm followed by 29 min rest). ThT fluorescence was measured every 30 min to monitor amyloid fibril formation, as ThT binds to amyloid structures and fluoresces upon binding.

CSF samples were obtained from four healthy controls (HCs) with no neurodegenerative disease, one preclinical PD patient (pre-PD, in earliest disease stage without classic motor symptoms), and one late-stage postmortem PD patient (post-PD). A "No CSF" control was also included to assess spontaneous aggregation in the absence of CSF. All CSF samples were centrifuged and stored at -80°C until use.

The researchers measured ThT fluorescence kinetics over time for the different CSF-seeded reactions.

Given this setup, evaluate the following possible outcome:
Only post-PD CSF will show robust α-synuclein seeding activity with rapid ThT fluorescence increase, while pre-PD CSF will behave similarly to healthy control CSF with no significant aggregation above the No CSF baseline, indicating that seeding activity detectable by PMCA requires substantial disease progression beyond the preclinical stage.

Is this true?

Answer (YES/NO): NO